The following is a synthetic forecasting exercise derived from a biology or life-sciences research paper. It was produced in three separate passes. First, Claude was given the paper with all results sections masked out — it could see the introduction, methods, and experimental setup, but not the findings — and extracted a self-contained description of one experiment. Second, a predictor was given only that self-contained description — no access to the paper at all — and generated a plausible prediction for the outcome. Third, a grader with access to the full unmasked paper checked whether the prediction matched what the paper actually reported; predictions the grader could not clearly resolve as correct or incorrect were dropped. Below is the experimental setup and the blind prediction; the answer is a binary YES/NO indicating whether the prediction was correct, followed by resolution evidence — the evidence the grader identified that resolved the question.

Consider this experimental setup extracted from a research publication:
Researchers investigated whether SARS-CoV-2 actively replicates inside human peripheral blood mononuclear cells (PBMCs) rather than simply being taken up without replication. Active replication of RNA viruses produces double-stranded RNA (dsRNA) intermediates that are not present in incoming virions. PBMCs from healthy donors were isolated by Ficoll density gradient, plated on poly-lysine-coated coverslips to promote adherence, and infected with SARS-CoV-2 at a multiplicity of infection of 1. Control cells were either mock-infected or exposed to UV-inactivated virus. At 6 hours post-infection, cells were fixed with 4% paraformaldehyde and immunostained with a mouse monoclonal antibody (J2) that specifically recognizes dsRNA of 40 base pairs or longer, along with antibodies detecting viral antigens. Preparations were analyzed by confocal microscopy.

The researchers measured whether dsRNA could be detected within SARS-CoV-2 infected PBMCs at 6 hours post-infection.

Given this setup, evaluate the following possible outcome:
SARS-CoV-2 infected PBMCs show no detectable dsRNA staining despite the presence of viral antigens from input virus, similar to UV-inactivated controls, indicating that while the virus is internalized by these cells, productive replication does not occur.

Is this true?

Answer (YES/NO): NO